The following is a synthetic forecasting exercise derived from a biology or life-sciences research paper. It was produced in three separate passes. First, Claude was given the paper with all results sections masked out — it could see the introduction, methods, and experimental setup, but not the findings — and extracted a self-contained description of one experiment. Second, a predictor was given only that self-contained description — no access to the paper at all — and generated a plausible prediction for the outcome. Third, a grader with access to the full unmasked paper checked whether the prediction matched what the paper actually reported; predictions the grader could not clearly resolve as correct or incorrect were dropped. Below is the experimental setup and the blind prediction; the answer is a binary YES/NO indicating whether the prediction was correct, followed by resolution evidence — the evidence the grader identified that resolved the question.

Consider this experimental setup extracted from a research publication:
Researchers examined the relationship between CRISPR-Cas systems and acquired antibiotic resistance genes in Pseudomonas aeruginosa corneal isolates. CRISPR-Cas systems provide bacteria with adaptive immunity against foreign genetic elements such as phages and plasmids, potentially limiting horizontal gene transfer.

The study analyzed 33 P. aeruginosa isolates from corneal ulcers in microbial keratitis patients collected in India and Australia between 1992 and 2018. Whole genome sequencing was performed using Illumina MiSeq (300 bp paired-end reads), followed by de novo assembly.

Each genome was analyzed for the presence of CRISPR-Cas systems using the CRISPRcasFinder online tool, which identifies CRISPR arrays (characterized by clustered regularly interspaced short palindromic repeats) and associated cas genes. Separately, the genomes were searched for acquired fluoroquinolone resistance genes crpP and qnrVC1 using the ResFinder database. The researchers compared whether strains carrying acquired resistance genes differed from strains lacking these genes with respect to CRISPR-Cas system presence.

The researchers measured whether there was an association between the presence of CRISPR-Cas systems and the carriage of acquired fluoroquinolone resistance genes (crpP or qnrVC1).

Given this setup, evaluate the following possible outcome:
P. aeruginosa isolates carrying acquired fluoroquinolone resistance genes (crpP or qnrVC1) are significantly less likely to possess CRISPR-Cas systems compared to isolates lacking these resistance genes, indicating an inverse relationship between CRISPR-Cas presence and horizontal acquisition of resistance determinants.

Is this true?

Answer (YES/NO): NO